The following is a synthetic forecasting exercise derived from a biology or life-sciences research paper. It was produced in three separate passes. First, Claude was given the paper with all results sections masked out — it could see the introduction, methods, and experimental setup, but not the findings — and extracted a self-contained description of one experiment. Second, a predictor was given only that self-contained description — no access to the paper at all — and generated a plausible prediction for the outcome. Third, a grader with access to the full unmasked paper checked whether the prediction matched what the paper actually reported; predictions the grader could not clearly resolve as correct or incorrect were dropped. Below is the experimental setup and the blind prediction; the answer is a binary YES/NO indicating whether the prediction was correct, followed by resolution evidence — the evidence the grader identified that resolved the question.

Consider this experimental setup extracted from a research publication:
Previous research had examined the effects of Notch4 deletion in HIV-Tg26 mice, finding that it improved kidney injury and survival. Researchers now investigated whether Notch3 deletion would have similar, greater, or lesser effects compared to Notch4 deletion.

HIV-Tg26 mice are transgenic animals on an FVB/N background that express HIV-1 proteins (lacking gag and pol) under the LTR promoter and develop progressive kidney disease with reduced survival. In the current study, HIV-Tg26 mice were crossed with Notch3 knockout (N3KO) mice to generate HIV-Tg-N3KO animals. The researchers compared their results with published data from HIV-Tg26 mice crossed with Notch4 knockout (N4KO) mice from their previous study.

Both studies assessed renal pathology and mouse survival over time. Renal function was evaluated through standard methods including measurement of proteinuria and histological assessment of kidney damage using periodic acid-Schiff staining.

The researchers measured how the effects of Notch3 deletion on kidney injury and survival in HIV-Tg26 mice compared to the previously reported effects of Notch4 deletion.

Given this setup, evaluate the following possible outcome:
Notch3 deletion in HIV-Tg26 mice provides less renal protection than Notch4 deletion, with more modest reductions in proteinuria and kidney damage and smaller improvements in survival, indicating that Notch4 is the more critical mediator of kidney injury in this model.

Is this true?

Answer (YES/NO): NO